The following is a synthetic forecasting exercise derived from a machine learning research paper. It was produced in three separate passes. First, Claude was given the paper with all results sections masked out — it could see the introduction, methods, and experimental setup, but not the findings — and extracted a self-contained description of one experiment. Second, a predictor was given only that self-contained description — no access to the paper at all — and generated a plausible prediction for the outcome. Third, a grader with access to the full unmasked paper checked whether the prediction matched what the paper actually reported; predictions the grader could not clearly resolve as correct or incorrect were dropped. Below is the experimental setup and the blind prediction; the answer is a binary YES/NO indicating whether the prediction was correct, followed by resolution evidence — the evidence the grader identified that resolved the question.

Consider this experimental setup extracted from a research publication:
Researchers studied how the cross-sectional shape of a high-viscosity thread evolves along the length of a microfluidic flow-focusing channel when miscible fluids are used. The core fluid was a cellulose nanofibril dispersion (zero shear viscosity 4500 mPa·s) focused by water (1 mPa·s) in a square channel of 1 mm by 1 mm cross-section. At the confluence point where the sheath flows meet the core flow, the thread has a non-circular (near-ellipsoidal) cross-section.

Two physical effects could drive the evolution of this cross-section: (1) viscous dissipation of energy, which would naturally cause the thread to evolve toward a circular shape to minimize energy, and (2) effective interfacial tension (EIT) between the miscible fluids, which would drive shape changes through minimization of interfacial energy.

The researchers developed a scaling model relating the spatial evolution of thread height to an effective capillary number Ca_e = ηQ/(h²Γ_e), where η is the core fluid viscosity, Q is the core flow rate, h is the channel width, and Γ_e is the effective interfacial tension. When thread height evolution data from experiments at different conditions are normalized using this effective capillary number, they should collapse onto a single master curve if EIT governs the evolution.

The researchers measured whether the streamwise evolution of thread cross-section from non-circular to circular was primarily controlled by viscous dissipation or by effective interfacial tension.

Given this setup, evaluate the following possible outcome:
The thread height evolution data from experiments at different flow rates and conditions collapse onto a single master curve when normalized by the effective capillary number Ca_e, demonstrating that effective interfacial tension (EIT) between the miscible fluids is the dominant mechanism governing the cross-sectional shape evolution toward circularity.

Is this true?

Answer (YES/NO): YES